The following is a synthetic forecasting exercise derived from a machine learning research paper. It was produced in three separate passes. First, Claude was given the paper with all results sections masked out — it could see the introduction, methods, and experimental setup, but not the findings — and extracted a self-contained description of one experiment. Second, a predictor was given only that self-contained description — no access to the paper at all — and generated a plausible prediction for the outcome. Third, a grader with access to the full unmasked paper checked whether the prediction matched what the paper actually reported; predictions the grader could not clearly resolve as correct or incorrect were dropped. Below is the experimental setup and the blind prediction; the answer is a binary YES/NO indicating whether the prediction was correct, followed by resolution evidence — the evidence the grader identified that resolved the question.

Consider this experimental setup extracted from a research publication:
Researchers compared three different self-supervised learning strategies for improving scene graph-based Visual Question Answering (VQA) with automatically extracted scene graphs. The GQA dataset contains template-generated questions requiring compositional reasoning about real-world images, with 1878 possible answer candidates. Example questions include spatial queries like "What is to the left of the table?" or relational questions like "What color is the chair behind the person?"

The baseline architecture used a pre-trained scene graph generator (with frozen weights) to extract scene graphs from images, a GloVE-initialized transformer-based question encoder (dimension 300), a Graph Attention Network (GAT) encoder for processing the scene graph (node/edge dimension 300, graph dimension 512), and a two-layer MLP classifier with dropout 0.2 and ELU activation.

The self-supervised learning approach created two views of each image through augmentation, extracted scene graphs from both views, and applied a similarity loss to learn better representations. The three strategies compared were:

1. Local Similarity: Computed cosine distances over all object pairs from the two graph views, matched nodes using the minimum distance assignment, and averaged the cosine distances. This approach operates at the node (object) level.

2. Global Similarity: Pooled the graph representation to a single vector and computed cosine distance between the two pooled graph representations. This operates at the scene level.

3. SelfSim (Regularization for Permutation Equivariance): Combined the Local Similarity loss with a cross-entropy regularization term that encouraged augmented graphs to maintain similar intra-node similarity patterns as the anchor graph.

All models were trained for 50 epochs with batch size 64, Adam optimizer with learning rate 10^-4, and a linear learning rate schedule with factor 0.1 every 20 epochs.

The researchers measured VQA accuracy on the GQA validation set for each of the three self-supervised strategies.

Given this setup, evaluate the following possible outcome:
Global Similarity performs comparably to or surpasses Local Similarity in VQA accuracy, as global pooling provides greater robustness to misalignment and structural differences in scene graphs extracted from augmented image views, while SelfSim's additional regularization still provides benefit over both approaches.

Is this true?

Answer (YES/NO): YES